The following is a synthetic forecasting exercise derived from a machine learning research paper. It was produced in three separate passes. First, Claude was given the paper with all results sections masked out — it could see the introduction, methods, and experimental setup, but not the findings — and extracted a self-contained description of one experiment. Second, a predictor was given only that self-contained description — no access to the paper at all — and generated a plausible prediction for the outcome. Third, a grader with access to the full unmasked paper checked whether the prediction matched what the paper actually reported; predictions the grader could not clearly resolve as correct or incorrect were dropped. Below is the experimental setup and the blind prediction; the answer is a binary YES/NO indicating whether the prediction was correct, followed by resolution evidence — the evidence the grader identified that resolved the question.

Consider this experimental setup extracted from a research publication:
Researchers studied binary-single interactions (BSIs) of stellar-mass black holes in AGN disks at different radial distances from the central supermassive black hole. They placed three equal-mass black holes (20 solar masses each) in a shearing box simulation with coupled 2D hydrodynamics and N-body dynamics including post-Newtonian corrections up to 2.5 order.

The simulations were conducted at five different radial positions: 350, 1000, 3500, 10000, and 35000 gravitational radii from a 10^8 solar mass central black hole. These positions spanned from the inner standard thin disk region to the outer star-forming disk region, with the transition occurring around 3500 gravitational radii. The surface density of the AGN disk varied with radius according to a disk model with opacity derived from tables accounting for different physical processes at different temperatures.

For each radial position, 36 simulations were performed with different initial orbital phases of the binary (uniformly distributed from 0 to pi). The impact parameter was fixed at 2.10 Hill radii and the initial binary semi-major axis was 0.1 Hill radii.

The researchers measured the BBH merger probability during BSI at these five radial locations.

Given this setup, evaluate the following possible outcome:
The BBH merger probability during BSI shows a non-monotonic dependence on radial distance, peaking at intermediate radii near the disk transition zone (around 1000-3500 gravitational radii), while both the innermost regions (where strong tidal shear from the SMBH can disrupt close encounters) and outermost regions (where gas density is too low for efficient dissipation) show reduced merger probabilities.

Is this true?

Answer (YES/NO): NO